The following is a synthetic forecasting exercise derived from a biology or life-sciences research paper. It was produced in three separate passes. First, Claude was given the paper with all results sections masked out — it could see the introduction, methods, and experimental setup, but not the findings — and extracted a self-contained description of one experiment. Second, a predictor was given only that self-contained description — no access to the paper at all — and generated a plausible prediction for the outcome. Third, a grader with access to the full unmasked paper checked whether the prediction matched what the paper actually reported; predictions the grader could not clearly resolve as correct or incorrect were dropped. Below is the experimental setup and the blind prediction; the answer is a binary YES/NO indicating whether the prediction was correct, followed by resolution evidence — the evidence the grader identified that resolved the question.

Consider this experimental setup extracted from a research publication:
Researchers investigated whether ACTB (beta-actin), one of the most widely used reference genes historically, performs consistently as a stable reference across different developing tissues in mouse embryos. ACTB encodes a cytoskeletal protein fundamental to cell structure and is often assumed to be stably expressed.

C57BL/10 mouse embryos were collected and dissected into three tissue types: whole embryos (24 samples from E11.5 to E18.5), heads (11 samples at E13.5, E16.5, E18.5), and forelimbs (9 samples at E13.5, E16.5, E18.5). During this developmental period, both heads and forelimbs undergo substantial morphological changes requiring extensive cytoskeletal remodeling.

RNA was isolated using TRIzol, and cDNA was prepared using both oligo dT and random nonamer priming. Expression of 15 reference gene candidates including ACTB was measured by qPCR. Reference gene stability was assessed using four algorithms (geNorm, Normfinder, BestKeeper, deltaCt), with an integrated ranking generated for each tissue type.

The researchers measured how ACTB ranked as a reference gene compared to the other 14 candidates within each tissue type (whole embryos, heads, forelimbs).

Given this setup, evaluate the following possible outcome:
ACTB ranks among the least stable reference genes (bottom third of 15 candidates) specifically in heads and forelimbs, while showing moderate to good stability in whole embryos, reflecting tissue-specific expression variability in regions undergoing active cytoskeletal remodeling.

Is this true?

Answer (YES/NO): NO